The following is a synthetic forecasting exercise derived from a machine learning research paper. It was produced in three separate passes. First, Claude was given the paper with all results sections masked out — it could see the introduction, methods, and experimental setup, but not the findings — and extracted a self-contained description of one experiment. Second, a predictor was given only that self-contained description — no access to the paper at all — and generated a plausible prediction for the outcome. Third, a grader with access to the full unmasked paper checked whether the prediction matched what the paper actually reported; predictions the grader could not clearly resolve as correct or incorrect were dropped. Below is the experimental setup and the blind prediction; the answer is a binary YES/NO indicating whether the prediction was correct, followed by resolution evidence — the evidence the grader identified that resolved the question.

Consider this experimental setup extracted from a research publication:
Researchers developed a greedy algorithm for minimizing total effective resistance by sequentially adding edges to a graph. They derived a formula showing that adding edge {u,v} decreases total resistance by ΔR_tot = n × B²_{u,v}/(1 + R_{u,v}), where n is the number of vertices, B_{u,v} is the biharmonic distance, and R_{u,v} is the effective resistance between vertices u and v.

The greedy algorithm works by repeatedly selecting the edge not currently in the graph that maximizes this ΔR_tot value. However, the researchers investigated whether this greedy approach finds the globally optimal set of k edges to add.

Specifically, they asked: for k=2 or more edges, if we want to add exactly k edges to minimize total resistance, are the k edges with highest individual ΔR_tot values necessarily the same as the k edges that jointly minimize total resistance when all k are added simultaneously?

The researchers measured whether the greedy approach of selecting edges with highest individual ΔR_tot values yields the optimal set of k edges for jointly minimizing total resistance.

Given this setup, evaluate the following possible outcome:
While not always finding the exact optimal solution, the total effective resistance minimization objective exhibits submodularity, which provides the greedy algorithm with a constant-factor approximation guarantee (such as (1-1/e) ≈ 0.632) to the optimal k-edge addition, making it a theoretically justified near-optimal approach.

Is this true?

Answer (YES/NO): NO